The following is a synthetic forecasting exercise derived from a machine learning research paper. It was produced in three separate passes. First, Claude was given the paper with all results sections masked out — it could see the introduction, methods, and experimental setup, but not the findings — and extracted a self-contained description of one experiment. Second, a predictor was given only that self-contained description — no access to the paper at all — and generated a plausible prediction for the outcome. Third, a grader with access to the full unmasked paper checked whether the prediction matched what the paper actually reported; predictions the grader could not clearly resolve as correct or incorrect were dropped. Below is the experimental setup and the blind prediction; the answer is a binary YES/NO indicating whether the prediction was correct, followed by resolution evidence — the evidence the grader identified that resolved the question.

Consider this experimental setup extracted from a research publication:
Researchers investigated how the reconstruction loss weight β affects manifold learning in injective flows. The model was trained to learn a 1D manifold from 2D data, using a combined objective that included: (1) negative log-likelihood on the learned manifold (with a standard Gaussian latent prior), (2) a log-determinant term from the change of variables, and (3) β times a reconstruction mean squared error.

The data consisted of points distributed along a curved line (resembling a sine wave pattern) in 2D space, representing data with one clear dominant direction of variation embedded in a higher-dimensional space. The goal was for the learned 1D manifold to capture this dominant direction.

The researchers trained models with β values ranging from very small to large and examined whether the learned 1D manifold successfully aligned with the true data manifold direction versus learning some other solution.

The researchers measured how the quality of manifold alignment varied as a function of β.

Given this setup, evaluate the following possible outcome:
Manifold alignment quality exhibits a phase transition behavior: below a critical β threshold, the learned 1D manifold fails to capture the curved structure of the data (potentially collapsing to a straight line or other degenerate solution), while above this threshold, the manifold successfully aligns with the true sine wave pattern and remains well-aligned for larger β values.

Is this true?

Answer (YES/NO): YES